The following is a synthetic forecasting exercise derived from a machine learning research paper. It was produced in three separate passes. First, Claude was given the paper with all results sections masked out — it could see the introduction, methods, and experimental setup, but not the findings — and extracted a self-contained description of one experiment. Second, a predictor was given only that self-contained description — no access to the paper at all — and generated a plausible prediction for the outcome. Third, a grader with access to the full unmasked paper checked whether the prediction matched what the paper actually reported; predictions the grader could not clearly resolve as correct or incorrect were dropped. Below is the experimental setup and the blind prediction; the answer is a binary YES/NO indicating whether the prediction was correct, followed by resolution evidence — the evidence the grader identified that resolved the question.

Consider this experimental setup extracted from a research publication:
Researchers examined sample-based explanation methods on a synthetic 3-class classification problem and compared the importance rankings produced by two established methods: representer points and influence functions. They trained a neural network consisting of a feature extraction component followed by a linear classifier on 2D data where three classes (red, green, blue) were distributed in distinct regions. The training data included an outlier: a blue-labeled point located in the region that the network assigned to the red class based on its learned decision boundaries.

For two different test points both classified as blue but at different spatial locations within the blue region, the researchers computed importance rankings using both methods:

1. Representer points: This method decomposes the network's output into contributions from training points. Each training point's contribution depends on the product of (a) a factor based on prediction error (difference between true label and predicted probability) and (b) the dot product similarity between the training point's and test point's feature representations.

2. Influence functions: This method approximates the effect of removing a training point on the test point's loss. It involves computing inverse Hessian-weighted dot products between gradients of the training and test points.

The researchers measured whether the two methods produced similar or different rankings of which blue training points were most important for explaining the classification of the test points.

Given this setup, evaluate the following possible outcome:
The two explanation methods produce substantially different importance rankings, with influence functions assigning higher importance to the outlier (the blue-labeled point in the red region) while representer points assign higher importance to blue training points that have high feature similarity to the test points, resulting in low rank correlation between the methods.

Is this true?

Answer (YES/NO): NO